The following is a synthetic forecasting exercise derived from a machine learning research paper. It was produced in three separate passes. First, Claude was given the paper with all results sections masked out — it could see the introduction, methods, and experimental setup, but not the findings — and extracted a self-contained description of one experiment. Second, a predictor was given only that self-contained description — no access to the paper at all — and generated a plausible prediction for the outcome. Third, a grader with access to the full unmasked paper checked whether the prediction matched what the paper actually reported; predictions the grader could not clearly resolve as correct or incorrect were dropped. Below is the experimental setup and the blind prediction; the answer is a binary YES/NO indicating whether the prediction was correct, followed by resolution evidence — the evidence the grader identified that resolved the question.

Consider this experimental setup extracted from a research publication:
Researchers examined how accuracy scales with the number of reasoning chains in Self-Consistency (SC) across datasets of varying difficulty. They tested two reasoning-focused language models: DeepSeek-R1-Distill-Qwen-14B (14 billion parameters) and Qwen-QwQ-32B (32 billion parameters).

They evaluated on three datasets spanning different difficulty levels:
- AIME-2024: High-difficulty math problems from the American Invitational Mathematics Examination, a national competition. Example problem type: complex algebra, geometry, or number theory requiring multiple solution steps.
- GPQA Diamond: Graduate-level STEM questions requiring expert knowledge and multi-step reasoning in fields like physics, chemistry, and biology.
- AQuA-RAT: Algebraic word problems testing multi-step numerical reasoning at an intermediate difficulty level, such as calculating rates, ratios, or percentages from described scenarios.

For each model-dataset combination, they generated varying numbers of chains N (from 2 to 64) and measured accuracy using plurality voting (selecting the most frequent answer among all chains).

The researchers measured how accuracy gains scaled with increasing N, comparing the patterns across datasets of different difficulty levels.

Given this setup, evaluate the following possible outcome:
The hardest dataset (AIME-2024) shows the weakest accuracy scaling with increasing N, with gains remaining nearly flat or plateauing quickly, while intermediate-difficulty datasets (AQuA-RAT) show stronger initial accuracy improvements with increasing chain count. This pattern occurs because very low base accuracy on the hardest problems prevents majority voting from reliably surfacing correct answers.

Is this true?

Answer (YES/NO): NO